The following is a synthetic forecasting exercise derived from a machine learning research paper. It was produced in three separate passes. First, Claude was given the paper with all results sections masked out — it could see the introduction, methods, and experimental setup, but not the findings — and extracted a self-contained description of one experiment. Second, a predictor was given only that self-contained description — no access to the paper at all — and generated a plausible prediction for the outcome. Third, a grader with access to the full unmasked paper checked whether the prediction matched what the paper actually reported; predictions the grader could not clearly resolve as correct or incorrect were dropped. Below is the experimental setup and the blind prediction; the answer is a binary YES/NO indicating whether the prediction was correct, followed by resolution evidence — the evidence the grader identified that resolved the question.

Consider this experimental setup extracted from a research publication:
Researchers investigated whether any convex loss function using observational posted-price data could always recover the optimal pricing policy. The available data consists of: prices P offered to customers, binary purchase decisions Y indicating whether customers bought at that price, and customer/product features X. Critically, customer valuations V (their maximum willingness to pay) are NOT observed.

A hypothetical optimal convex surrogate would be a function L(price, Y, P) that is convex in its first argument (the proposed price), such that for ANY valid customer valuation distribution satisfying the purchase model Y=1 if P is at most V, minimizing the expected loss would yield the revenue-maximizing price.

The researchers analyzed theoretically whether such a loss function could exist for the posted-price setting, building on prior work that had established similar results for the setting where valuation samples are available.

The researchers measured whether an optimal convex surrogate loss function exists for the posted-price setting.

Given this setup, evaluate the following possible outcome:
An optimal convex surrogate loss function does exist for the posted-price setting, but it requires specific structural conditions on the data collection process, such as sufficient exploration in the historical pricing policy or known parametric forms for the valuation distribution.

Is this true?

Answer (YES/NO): NO